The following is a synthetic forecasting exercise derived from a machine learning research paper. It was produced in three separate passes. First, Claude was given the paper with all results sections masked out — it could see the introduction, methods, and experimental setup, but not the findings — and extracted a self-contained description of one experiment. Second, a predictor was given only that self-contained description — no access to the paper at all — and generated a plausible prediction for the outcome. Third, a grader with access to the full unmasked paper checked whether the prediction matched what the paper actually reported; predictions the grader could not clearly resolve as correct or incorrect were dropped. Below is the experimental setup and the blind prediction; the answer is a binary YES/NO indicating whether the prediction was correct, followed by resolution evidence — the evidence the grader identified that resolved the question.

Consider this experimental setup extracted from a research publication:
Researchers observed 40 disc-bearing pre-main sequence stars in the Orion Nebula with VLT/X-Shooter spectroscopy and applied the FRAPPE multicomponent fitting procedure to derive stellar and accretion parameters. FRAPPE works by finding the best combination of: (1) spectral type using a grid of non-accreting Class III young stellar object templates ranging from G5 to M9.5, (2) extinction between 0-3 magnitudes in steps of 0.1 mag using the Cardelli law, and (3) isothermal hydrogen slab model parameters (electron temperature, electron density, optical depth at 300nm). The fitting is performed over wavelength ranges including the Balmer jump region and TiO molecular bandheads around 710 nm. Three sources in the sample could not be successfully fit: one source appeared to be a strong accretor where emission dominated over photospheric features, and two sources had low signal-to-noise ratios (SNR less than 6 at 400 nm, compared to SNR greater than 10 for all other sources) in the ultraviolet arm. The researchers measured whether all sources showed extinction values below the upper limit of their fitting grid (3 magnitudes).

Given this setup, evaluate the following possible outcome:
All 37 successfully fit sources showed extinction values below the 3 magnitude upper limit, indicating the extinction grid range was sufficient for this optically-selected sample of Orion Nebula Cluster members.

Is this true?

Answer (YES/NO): YES